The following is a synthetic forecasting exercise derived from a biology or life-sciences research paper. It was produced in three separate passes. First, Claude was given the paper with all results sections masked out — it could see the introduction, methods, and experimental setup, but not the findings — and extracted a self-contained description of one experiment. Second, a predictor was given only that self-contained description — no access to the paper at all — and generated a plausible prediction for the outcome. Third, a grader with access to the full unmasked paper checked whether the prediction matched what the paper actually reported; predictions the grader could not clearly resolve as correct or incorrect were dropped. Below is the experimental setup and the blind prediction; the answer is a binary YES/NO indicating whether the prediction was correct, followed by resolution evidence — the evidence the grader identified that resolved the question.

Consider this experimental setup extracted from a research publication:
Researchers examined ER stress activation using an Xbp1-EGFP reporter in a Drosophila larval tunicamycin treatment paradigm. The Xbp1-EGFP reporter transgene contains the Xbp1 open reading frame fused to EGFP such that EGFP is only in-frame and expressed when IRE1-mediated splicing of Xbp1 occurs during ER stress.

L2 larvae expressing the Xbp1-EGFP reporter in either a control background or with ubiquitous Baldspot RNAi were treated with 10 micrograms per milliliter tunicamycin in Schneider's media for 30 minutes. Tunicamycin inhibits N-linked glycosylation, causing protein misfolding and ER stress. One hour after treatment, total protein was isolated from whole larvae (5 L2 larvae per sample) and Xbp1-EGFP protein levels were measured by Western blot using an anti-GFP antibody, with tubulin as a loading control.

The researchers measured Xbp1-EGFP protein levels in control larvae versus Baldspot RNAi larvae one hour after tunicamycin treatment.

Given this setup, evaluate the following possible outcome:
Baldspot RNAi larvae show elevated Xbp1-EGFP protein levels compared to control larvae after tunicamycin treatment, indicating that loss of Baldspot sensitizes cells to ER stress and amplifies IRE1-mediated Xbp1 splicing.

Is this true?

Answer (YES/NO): NO